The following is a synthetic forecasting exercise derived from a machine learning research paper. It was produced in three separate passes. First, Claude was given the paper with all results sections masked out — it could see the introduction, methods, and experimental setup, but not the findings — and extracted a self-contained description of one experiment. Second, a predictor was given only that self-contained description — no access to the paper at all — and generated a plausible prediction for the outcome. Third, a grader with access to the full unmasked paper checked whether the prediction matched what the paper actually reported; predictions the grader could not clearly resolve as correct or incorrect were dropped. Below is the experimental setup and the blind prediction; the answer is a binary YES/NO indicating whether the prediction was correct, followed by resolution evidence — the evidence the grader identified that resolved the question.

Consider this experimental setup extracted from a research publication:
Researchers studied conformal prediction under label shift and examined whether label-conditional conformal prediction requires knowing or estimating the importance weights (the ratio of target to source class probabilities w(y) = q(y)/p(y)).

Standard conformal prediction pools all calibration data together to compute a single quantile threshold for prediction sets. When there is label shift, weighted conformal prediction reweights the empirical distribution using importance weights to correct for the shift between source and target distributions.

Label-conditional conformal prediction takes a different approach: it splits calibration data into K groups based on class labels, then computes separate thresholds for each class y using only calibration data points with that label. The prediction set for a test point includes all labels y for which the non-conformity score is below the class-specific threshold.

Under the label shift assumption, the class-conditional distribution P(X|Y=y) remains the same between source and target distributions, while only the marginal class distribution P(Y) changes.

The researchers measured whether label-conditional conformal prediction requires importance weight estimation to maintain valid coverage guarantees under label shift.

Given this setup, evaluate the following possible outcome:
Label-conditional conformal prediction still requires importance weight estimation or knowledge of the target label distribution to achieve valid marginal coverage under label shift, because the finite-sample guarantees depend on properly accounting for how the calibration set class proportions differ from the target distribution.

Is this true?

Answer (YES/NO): NO